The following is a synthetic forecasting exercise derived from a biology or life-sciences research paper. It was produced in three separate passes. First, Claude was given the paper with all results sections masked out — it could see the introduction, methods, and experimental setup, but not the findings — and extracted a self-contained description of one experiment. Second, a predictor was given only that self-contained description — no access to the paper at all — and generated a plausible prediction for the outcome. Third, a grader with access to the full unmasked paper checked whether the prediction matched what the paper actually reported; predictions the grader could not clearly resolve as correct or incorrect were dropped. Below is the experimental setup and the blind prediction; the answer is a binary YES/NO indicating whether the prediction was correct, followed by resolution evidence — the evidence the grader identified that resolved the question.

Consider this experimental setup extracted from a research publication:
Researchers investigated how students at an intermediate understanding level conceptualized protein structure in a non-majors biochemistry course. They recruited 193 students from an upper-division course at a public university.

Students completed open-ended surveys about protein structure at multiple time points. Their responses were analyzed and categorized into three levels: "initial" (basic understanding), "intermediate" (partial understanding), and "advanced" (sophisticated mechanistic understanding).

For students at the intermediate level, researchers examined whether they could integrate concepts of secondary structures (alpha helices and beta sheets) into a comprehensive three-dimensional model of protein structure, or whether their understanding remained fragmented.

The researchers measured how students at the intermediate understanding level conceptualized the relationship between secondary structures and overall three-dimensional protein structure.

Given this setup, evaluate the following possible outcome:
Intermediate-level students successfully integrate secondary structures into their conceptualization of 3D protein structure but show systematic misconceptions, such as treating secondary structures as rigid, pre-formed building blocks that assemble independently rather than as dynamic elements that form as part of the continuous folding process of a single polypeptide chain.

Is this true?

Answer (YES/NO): NO